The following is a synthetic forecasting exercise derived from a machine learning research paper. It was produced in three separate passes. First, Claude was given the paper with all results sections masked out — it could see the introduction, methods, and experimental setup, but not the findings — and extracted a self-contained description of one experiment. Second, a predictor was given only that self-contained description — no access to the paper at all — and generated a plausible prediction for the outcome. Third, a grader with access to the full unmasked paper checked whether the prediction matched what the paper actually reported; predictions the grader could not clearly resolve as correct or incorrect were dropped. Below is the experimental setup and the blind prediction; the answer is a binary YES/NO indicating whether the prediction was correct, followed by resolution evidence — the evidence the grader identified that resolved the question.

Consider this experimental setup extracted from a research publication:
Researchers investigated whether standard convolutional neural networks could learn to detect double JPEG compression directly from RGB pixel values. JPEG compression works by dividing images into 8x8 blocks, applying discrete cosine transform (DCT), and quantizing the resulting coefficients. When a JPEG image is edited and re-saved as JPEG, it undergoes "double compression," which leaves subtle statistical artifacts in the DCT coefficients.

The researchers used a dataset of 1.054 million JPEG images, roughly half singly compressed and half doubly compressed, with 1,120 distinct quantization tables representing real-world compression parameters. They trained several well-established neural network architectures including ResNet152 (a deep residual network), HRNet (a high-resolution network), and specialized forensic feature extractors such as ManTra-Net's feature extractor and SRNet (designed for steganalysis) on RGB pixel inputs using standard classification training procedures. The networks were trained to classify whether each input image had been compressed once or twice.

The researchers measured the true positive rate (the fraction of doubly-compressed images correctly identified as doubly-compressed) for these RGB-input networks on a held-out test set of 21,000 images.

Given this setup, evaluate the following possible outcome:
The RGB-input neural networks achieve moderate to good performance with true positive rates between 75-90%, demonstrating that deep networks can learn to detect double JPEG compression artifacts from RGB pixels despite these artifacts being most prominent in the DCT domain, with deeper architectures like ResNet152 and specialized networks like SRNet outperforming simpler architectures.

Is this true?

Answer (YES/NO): NO